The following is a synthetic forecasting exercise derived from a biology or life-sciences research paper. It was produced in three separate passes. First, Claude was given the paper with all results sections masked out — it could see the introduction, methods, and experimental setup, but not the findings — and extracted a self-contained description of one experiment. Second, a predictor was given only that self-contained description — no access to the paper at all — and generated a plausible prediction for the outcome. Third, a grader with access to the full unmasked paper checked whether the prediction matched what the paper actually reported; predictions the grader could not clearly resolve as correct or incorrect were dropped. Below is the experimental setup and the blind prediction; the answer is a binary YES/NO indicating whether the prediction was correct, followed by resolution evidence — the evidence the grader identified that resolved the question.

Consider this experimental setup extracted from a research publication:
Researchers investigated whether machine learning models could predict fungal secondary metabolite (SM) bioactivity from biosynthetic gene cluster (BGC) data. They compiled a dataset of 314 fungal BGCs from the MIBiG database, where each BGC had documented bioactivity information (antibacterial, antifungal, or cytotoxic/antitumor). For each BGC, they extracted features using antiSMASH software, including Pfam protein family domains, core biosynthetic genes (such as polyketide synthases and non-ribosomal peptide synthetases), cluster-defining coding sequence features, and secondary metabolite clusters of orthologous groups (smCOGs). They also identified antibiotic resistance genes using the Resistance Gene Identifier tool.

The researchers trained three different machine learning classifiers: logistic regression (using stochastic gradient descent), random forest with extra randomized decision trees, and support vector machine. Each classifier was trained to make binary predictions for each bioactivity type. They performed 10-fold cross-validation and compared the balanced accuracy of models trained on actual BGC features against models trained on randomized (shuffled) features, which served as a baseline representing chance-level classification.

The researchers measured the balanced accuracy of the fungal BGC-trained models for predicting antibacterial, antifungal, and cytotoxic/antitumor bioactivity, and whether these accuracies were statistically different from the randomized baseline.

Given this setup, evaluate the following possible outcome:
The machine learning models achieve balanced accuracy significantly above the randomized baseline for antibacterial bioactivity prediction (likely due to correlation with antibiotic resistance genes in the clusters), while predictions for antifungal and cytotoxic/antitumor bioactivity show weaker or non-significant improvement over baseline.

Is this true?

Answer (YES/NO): NO